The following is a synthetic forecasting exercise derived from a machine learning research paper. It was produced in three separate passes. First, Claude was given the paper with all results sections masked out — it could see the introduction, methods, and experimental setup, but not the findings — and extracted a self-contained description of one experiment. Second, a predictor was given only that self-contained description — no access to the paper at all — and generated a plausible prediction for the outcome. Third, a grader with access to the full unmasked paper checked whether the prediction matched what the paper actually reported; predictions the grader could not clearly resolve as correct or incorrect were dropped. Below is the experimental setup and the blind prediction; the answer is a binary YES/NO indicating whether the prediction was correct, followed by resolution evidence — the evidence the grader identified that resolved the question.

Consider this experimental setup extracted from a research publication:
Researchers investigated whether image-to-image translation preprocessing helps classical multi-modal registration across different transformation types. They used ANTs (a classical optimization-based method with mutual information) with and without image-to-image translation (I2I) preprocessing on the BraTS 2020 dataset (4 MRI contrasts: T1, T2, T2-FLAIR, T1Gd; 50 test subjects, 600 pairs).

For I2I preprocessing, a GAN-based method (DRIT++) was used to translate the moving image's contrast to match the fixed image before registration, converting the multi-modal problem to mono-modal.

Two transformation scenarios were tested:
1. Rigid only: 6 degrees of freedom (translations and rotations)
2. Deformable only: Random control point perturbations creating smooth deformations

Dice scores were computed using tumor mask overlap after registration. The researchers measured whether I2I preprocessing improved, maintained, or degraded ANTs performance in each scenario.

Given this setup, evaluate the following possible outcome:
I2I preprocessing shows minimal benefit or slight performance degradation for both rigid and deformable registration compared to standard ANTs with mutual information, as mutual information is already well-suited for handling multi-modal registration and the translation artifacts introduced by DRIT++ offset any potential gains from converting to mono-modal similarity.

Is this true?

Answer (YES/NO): YES